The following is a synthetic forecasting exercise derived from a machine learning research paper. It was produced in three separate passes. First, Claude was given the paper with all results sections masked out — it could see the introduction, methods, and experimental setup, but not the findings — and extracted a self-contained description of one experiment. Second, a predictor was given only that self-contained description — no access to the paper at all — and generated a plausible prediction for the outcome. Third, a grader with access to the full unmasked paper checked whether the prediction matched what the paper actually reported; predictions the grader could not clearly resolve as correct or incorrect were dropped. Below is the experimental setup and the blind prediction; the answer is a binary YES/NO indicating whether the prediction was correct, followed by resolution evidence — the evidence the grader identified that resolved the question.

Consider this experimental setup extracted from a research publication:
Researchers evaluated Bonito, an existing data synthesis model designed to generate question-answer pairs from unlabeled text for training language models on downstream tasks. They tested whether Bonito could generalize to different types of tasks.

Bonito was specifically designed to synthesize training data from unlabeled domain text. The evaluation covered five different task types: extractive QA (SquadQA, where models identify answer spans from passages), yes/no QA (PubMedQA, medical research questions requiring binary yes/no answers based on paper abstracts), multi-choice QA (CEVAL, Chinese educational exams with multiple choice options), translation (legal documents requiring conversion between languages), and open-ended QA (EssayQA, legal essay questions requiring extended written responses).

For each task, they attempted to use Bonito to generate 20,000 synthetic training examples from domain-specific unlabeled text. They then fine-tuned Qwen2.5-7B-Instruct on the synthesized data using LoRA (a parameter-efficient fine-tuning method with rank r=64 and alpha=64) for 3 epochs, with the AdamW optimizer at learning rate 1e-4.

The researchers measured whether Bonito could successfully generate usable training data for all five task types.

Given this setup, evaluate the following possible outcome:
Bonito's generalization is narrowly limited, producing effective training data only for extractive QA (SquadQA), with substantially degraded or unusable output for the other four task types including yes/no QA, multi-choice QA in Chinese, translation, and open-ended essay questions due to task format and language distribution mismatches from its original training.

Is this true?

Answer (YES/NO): NO